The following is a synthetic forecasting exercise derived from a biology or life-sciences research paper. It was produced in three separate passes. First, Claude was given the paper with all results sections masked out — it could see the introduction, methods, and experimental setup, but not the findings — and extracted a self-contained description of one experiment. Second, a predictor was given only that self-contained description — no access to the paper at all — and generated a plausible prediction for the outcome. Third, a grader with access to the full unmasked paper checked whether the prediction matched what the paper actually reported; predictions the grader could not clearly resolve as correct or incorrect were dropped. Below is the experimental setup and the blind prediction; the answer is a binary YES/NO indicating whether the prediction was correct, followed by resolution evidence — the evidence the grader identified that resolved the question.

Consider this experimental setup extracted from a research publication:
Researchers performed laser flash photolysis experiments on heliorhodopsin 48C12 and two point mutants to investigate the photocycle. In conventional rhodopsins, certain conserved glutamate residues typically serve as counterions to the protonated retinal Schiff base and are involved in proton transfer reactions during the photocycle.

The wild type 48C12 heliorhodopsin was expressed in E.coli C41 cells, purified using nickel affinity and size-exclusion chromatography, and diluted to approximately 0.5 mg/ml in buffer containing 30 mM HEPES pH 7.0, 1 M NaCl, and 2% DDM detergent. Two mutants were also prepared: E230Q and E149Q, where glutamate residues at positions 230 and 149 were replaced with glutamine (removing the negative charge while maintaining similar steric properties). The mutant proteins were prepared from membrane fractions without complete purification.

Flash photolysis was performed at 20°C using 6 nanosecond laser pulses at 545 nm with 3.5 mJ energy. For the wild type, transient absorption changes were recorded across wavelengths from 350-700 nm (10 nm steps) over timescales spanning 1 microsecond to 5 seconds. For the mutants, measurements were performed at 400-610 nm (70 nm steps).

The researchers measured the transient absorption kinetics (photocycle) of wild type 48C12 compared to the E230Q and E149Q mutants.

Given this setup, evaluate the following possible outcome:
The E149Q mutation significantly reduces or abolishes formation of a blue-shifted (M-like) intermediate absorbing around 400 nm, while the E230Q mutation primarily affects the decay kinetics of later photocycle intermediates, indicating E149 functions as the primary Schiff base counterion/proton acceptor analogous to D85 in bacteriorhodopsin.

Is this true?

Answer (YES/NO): NO